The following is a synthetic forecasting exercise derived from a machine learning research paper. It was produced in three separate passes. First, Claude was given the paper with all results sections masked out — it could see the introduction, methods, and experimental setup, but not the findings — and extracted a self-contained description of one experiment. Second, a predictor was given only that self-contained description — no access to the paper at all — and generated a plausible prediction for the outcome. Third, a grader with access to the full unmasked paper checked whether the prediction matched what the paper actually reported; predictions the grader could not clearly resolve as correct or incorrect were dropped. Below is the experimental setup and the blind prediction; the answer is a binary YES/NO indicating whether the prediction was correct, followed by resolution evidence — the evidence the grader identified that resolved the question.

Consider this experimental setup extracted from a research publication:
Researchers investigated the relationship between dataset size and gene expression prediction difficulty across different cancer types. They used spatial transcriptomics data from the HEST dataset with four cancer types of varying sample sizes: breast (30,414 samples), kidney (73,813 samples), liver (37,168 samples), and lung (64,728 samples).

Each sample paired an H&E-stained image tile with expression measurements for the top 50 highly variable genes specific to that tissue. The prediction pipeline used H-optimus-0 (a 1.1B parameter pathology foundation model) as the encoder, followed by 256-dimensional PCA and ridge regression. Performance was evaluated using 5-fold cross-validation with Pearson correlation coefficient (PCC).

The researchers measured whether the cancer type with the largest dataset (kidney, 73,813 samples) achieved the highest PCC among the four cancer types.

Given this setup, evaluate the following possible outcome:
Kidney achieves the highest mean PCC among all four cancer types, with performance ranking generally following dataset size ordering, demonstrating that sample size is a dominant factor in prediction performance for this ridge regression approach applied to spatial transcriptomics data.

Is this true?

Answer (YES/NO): NO